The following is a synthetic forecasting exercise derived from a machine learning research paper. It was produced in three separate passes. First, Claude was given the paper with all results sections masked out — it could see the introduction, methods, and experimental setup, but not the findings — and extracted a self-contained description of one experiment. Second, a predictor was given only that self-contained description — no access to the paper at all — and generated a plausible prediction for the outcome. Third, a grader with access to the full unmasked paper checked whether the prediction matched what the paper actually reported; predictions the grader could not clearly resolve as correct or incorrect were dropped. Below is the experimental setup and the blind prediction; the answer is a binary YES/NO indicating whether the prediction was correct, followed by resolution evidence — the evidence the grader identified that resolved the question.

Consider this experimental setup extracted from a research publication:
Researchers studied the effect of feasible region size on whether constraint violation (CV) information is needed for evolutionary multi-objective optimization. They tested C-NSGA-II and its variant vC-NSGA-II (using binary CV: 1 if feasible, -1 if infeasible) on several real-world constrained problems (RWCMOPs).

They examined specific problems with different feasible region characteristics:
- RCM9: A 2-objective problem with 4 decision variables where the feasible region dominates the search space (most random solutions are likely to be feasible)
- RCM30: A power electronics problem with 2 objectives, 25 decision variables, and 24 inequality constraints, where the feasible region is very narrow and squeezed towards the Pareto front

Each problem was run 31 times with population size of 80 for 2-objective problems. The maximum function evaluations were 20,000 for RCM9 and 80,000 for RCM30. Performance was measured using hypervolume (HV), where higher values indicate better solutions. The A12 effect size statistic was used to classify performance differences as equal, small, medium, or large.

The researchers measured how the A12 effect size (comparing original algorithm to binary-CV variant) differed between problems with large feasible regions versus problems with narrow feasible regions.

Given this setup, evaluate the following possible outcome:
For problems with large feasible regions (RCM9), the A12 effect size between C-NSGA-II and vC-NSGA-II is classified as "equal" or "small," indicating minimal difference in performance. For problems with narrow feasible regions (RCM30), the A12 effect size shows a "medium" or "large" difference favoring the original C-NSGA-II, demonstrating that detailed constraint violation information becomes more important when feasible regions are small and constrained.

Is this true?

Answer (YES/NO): YES